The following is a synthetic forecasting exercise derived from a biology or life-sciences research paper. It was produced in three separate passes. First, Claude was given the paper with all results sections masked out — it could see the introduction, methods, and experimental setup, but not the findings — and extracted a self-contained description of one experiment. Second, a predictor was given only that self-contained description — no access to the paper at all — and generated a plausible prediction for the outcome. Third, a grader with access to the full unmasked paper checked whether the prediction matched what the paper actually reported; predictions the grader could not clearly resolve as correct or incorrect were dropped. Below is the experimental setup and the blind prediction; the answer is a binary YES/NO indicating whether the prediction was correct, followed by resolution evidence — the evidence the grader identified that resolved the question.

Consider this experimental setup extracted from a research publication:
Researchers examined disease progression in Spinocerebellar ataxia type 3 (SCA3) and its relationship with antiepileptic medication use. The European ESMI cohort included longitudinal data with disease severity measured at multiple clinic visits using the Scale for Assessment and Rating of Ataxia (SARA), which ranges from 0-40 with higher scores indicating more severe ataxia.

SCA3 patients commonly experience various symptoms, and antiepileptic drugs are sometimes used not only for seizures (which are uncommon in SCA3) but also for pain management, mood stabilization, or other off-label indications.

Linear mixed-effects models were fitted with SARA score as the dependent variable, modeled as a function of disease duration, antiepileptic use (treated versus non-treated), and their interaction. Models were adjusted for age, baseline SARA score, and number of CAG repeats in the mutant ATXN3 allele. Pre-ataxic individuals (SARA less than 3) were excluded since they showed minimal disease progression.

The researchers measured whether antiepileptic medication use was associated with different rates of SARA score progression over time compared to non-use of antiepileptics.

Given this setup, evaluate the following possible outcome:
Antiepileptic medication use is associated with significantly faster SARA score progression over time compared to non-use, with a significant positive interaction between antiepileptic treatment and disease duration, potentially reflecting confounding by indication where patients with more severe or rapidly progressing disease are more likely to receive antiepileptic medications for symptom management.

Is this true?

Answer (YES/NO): NO